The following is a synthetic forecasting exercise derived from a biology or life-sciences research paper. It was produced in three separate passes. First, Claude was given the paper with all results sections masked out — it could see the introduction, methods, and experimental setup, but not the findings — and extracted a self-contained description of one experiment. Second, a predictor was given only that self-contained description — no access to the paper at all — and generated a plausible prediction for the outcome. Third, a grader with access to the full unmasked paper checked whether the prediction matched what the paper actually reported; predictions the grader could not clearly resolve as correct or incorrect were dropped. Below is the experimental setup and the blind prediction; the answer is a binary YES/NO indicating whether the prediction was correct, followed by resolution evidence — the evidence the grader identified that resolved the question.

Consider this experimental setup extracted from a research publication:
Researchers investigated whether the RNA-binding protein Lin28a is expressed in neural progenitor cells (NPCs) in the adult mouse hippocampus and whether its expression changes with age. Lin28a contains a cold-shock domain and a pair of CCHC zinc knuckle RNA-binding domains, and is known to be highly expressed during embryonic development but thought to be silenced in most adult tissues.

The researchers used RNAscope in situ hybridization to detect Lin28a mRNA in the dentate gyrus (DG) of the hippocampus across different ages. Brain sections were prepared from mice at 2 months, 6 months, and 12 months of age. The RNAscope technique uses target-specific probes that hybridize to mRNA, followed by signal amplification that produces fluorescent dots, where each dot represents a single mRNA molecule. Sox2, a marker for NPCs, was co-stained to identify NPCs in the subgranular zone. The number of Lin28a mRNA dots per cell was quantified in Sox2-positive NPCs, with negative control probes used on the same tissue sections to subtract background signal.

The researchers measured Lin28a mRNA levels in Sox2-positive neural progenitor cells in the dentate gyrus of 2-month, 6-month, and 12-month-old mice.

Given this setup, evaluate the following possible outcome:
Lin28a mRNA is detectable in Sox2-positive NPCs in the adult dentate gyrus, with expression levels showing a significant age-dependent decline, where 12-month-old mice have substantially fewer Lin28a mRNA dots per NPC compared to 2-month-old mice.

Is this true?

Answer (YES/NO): YES